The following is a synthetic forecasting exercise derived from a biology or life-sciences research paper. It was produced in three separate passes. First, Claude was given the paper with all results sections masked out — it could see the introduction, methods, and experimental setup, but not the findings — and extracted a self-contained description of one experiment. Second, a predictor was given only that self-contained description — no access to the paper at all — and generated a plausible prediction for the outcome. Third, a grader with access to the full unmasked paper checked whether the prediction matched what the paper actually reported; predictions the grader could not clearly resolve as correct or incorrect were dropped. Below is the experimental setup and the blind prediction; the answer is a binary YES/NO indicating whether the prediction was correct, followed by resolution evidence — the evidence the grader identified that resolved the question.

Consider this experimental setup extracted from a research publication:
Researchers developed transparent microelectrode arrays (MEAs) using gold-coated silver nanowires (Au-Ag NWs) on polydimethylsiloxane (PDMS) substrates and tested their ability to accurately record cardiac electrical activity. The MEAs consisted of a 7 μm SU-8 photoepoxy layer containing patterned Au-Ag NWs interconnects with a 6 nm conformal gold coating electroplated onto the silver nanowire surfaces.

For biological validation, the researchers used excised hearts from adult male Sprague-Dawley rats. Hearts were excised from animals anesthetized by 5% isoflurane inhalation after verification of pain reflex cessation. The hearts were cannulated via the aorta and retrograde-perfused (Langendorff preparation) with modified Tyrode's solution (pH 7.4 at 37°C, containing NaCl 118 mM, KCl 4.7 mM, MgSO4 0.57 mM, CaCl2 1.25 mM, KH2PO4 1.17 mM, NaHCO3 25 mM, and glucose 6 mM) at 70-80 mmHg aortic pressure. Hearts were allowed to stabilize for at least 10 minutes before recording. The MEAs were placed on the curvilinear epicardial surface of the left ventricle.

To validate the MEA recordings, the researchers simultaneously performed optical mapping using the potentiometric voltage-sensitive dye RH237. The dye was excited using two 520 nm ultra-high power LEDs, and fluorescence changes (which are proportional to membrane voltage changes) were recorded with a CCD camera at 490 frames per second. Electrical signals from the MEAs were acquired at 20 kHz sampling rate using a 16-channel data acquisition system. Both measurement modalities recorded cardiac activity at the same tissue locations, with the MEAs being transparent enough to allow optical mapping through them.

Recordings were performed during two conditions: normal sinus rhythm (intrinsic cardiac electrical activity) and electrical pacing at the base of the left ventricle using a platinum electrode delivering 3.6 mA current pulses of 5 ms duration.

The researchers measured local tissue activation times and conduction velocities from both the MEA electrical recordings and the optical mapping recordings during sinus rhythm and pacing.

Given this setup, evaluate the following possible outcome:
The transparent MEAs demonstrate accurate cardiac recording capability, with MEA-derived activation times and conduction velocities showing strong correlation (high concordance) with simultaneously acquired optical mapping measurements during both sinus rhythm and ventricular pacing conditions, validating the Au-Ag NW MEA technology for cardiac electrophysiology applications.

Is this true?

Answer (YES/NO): YES